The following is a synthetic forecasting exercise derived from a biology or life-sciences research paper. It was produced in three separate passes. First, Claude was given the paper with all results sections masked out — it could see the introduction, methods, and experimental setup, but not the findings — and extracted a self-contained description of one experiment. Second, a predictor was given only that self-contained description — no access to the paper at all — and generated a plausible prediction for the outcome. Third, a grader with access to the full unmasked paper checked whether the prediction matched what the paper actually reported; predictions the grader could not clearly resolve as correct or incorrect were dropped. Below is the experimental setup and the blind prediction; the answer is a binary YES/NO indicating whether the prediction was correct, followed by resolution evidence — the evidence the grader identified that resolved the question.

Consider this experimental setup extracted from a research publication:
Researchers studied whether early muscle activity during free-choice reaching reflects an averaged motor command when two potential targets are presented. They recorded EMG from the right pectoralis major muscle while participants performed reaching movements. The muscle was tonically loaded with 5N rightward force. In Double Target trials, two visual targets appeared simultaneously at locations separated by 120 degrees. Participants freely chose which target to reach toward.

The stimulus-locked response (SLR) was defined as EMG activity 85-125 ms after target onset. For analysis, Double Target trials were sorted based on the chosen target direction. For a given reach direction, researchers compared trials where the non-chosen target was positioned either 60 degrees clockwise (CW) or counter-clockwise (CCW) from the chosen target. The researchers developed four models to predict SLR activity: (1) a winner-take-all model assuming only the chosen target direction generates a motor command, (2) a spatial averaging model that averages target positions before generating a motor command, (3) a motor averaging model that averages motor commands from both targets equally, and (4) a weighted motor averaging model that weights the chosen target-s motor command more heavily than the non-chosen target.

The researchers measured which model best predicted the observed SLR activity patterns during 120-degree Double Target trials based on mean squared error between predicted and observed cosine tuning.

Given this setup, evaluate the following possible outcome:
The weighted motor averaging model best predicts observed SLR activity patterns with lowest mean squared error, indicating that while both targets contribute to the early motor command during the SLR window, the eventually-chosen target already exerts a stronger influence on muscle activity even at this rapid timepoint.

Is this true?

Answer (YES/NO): YES